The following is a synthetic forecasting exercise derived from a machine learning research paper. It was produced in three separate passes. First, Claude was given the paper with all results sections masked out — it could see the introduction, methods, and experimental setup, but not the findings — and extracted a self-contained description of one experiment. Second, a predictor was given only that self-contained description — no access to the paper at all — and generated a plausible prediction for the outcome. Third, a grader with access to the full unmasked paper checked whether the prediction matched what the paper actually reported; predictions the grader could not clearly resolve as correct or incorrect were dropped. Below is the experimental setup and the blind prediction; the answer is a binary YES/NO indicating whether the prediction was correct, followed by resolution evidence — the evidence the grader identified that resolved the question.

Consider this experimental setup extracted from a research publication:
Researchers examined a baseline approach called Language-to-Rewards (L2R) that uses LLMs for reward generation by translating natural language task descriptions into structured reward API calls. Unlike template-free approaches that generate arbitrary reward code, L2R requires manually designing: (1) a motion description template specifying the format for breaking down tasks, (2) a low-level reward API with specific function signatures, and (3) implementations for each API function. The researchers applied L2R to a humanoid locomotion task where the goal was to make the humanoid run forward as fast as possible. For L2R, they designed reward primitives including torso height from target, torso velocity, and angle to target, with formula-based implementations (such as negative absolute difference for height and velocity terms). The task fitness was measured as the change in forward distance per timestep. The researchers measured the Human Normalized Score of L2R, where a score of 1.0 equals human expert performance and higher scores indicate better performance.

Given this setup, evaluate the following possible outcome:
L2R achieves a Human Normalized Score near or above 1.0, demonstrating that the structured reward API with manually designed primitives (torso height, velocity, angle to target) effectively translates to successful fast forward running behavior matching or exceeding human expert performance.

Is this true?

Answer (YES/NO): NO